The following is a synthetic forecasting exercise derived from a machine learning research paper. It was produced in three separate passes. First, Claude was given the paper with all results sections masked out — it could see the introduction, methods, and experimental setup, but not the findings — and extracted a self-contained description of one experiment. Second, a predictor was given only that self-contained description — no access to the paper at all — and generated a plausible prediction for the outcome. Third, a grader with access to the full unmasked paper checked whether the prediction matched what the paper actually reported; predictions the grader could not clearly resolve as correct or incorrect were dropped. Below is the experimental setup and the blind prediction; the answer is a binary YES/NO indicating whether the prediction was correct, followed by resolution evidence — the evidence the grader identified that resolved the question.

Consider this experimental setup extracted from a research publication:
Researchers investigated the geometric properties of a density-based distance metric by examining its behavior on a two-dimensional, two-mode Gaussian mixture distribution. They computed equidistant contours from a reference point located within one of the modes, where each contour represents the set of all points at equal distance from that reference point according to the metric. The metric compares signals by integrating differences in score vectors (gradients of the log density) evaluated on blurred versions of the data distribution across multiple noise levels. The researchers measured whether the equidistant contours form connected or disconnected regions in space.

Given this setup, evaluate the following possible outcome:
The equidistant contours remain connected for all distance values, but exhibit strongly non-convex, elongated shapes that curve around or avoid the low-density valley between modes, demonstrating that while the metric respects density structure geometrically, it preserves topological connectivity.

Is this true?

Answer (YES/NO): NO